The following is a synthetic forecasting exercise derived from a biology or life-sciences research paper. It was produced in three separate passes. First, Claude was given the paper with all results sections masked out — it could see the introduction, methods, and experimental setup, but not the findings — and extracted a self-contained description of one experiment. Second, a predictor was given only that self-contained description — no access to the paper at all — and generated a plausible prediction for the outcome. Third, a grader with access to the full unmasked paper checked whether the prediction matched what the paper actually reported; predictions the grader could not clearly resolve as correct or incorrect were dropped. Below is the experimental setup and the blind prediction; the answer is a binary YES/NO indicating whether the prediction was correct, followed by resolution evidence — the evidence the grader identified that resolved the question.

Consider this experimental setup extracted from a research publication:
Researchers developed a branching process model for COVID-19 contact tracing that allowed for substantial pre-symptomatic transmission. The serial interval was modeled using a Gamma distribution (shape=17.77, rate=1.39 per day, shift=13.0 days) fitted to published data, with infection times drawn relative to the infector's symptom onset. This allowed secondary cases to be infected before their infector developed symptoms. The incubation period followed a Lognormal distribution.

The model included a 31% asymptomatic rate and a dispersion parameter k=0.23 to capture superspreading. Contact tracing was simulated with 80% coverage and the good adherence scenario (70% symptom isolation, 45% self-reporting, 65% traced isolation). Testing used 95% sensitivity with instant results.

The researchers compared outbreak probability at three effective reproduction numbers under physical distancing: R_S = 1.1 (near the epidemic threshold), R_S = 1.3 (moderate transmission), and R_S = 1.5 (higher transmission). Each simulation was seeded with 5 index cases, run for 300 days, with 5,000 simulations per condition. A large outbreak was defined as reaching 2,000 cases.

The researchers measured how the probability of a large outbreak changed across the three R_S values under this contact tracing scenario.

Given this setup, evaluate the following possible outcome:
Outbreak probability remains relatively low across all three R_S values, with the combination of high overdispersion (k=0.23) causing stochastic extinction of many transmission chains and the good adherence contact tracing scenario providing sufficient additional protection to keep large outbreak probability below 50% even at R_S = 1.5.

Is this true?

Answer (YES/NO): NO